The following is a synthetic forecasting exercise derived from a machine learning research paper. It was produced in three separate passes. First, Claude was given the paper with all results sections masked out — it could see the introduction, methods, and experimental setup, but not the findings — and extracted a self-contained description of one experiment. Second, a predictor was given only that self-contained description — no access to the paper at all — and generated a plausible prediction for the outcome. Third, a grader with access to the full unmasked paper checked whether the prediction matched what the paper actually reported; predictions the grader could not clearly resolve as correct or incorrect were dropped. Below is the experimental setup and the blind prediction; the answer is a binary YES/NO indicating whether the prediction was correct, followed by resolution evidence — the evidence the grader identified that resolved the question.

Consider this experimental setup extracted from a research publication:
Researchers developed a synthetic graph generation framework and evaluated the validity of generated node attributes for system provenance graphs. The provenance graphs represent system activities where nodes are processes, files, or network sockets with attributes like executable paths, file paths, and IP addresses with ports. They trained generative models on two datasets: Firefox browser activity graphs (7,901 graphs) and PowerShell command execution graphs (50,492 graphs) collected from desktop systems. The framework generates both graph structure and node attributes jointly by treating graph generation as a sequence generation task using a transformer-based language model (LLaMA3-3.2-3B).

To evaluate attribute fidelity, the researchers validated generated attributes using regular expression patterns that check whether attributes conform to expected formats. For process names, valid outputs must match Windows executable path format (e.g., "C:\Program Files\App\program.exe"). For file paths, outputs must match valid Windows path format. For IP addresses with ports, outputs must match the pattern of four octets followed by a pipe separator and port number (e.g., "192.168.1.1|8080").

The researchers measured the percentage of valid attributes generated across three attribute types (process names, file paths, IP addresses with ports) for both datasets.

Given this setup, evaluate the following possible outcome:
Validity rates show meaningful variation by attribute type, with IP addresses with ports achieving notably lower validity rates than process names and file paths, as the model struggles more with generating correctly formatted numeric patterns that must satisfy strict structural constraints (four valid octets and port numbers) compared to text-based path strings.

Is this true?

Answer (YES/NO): NO